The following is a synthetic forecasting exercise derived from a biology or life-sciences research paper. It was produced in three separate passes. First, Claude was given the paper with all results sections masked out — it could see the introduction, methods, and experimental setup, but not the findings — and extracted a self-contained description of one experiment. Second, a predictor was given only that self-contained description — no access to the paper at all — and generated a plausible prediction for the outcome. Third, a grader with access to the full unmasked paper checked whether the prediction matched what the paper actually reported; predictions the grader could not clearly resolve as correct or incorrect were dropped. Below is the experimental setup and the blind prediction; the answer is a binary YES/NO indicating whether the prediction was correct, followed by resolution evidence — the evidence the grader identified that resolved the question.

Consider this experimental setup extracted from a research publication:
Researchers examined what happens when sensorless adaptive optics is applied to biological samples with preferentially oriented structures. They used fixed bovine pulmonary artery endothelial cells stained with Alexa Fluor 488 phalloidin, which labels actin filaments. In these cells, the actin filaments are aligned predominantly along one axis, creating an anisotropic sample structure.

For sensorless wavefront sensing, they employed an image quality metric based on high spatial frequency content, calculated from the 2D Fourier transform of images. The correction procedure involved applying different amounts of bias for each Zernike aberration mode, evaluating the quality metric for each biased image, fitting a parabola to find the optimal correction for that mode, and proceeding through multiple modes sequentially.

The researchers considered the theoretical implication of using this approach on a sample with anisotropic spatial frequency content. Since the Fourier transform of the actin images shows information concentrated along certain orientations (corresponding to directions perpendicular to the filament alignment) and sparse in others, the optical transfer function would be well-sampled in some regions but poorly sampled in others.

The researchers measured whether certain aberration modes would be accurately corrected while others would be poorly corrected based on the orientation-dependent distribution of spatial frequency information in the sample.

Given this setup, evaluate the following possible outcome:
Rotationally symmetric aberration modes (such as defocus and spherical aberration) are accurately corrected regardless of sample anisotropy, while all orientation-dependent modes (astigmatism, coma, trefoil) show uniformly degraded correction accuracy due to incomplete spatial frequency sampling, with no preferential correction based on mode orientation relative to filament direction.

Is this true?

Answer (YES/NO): NO